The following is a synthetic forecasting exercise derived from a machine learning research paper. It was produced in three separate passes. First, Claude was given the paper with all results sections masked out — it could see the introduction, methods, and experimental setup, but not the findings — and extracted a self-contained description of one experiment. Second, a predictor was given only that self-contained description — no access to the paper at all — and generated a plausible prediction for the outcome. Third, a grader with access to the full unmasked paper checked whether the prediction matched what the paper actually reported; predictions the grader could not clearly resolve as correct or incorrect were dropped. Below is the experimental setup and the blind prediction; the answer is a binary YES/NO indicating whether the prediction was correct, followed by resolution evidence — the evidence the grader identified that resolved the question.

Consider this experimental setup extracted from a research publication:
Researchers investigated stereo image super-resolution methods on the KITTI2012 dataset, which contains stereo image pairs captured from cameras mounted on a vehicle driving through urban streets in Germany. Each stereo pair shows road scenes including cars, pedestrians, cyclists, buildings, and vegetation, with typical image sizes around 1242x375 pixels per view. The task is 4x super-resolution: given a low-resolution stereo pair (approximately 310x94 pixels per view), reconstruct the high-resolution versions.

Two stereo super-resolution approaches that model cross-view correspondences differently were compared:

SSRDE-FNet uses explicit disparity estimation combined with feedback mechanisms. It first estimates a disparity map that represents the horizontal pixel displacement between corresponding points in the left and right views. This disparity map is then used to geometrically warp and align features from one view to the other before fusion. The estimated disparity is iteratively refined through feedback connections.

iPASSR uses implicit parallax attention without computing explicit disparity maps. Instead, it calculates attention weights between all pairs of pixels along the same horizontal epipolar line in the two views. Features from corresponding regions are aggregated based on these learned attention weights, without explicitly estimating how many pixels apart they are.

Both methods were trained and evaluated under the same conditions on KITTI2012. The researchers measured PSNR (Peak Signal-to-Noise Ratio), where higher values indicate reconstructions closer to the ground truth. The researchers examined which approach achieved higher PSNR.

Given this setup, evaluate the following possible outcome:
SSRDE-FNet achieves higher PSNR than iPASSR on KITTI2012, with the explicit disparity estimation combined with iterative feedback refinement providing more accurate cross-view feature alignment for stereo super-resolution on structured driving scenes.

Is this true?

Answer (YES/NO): YES